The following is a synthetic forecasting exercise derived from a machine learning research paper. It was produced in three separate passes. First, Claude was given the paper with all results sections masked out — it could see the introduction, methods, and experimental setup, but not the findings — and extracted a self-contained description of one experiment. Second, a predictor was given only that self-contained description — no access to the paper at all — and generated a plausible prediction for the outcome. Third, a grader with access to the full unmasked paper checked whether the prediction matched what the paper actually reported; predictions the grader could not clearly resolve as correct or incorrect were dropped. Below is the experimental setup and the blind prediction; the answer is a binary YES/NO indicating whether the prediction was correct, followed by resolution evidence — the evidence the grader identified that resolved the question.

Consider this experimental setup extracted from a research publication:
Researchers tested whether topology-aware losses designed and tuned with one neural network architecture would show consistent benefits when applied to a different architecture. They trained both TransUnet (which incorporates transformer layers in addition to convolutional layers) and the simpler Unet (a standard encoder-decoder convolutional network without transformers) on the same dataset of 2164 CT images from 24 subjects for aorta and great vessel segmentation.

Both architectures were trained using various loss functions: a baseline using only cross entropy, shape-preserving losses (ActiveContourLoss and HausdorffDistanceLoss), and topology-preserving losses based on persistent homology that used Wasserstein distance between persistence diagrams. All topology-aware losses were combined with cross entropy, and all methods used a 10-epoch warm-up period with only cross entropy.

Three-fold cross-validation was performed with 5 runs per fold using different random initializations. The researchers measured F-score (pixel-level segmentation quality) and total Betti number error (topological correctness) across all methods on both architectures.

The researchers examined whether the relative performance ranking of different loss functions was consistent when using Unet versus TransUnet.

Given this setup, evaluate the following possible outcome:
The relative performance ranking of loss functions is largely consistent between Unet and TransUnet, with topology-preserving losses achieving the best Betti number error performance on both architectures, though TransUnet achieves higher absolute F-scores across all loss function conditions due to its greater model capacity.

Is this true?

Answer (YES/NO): NO